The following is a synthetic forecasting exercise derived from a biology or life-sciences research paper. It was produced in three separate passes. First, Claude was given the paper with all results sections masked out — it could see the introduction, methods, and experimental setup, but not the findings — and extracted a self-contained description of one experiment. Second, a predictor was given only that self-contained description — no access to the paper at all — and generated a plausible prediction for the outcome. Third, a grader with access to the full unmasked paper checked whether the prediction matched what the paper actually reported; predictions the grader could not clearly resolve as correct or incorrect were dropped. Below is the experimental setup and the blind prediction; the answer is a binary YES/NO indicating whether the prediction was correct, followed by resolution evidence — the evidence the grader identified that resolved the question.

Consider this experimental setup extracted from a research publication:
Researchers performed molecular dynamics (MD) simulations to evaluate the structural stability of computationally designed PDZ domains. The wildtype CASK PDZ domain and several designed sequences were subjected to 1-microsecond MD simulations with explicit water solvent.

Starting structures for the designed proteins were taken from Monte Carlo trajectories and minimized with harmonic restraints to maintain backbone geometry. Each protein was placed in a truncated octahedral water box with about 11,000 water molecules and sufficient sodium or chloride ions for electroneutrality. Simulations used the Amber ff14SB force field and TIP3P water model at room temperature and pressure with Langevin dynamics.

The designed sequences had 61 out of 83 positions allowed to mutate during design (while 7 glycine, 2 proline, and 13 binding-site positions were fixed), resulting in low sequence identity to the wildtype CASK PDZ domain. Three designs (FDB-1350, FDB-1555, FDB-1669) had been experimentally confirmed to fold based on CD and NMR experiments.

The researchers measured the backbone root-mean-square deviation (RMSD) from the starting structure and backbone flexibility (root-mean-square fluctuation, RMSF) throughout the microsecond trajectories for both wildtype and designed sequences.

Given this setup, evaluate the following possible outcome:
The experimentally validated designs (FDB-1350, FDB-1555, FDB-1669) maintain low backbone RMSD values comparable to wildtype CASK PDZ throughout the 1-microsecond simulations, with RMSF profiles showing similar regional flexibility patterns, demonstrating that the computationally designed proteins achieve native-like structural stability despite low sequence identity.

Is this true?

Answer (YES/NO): YES